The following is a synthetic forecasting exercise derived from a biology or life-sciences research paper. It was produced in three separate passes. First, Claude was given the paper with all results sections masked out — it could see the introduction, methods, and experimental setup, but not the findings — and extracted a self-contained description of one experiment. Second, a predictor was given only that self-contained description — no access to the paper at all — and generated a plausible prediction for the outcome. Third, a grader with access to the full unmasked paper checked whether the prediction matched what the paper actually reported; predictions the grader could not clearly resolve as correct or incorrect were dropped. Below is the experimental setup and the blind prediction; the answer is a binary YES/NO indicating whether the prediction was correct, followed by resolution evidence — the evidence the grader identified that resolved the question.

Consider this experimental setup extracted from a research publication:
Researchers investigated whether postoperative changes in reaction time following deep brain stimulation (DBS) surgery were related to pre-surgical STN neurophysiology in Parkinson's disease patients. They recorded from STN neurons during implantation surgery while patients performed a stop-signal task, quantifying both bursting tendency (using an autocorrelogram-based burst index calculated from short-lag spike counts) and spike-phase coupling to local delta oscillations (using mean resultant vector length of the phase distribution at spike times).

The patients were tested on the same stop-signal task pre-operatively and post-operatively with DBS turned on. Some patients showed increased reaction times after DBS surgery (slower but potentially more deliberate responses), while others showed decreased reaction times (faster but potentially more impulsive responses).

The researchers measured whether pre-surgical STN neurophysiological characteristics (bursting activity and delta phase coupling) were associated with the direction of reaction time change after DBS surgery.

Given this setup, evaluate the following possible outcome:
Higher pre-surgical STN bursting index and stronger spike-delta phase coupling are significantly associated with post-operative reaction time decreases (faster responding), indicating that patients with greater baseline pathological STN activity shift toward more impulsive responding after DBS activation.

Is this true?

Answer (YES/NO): NO